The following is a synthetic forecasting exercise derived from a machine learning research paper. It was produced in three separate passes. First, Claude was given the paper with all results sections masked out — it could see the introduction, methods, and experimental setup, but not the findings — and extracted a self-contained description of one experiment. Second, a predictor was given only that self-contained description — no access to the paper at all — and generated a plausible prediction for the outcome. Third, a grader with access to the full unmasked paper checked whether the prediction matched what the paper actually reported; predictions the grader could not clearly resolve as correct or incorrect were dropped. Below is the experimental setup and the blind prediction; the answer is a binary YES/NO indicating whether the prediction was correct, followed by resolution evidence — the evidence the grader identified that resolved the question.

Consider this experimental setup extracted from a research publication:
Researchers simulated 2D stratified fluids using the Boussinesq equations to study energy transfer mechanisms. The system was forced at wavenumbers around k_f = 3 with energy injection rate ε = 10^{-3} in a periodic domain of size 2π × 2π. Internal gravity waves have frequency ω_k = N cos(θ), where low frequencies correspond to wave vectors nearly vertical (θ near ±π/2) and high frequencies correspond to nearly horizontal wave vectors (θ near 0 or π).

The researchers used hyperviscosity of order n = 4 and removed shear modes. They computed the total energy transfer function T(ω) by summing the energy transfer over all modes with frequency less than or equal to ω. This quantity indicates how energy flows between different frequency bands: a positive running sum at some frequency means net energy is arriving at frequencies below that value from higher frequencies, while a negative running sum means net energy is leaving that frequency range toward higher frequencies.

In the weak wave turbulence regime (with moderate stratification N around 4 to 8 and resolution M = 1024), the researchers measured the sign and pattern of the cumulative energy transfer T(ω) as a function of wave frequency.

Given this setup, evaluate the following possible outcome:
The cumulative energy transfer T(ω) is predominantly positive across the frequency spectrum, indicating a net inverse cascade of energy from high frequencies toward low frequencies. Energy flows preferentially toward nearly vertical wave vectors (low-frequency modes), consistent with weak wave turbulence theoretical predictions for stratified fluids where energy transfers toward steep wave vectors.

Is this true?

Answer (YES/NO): NO